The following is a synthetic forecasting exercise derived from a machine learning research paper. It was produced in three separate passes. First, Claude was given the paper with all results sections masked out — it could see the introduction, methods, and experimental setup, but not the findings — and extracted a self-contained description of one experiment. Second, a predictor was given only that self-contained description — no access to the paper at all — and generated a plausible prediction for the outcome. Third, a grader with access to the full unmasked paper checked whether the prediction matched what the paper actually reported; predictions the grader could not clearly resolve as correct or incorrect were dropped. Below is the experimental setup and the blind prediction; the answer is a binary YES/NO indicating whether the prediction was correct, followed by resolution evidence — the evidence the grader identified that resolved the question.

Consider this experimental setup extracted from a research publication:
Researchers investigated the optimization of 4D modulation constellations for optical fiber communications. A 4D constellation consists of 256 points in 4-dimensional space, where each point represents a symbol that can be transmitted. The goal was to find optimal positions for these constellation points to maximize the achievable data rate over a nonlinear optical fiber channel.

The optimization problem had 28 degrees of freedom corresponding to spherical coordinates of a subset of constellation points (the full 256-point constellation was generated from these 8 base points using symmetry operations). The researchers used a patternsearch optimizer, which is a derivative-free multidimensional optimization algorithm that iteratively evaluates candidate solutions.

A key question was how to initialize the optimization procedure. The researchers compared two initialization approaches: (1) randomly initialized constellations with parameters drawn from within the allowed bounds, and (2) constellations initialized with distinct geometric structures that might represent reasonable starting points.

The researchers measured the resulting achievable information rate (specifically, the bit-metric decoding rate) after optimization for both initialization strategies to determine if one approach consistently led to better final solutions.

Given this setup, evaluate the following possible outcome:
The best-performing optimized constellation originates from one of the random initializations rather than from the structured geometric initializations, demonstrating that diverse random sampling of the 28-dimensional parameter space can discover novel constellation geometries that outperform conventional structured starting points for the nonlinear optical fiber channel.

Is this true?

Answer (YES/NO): NO